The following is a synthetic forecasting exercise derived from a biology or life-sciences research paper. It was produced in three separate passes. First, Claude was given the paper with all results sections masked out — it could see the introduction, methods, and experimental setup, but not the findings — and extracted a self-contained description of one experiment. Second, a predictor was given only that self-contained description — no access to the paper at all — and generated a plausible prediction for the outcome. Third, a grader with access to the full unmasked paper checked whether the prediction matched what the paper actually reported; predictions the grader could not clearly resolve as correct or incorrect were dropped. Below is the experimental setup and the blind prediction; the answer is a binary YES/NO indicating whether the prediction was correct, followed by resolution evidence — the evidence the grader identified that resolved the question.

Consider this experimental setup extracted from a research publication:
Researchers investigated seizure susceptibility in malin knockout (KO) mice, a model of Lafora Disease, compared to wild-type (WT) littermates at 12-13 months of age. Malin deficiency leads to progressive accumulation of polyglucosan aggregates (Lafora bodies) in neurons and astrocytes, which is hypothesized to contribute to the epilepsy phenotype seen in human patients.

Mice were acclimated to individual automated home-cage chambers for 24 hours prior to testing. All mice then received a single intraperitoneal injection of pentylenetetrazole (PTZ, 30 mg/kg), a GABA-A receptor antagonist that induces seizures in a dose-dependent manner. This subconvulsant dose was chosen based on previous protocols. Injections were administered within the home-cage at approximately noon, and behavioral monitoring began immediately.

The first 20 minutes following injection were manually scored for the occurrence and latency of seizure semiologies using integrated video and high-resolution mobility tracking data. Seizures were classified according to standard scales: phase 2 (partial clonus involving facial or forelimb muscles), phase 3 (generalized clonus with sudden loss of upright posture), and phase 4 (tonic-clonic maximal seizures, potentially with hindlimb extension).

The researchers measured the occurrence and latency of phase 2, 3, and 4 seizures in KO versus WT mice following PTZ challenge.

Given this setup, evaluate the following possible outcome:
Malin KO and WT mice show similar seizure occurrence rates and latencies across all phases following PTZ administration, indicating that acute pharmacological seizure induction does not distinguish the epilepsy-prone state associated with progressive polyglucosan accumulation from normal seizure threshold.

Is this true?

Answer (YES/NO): NO